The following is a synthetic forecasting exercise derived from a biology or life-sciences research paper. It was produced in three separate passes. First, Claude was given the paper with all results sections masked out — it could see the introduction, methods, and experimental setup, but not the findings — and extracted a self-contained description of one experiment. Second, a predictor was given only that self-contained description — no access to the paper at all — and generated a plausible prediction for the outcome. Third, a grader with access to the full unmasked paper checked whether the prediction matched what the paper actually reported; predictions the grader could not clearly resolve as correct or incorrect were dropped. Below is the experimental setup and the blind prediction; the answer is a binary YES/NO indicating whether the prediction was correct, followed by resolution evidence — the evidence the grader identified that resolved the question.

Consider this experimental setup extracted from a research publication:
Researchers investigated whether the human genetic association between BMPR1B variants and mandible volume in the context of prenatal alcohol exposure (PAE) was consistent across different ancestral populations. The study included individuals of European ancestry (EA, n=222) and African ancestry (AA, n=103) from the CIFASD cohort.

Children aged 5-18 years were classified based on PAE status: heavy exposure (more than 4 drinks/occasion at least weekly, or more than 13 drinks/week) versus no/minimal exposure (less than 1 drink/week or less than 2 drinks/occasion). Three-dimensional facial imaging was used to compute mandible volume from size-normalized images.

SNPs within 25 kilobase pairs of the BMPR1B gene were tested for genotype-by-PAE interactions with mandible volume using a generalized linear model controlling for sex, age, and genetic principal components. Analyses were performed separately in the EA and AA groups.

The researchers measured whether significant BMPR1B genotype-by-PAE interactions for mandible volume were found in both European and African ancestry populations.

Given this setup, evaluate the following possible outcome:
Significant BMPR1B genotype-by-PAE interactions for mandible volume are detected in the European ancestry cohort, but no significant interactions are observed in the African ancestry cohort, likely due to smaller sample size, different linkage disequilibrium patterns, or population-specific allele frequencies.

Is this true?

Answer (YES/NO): YES